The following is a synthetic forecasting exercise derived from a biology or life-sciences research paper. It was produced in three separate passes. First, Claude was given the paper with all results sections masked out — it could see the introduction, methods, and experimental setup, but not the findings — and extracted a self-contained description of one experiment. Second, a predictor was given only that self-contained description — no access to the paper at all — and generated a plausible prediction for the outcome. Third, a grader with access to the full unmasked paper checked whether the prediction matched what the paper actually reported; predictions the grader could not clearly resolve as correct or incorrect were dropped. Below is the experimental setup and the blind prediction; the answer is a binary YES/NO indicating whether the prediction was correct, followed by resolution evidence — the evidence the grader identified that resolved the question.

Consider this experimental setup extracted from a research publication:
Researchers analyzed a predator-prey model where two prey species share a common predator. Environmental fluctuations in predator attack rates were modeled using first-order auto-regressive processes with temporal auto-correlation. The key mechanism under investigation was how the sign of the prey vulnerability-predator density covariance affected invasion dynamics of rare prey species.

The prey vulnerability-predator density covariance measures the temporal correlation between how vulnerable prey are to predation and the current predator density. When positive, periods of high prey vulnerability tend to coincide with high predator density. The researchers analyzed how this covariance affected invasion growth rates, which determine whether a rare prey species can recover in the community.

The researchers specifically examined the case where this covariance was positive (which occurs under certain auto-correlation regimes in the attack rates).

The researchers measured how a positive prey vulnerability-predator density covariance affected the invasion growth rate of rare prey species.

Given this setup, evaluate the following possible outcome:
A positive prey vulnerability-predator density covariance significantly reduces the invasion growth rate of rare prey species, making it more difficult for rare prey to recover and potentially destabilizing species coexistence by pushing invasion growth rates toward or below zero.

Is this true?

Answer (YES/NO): NO